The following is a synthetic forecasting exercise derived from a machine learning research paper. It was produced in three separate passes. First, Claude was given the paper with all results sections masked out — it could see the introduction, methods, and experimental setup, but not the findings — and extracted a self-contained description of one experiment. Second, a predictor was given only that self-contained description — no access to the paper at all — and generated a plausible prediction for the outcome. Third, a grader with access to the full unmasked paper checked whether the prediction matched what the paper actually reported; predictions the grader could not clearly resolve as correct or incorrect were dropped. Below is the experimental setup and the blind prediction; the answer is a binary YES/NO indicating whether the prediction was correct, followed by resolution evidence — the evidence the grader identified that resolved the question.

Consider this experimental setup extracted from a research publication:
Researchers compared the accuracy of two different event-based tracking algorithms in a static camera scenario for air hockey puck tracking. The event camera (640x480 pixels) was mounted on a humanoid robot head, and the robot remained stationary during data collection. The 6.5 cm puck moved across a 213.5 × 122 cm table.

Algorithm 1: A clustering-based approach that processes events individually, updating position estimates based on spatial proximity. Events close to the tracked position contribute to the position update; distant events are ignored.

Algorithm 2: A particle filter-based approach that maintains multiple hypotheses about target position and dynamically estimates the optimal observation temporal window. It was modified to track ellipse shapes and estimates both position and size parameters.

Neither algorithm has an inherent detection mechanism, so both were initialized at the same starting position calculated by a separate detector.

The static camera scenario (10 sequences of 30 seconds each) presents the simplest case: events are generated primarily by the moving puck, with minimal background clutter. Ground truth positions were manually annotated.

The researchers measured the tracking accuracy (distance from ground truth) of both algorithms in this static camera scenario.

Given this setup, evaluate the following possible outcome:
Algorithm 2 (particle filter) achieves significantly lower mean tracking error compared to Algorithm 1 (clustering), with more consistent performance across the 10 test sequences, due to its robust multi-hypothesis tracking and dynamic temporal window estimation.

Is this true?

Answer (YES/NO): YES